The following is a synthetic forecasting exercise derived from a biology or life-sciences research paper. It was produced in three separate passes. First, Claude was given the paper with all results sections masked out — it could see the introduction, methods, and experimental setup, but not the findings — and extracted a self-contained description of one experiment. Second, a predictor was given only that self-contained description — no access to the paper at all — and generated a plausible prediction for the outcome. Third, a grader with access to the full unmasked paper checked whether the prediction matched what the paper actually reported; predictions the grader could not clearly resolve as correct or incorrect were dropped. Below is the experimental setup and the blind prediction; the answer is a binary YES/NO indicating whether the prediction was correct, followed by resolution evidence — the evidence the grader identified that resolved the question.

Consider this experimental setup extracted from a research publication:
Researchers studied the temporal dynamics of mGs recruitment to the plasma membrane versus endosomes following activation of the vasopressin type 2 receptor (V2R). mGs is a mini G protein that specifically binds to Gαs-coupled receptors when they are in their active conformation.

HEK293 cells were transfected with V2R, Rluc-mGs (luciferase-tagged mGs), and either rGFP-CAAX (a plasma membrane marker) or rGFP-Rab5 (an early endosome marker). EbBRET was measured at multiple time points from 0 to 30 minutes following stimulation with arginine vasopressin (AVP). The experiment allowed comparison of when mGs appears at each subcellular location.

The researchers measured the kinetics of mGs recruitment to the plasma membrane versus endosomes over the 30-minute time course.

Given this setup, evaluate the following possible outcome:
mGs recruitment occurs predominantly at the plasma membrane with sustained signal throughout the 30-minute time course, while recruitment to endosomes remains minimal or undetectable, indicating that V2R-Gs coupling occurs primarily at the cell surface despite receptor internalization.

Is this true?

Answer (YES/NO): NO